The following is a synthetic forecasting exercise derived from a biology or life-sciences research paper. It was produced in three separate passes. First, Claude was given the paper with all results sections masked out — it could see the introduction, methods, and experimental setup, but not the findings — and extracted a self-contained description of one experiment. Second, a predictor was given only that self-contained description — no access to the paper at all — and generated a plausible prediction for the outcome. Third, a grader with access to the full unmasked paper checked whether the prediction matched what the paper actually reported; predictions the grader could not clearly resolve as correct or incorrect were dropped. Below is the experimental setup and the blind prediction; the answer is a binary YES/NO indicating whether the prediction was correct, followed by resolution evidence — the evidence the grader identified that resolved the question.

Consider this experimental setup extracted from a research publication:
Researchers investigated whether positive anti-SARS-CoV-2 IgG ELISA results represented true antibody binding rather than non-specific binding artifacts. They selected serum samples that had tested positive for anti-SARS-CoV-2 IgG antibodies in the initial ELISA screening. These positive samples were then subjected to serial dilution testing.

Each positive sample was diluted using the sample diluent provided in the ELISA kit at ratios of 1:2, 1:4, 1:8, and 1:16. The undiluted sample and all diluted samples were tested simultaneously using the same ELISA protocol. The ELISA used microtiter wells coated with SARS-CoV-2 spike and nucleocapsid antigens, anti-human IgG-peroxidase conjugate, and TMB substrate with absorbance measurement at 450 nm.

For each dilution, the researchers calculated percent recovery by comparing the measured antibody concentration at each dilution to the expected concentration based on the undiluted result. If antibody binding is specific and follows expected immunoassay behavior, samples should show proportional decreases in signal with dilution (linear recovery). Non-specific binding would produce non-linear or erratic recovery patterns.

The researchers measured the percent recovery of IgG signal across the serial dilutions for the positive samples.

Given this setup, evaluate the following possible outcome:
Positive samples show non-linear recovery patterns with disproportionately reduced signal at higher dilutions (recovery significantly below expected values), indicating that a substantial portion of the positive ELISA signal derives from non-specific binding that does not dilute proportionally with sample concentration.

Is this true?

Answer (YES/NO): NO